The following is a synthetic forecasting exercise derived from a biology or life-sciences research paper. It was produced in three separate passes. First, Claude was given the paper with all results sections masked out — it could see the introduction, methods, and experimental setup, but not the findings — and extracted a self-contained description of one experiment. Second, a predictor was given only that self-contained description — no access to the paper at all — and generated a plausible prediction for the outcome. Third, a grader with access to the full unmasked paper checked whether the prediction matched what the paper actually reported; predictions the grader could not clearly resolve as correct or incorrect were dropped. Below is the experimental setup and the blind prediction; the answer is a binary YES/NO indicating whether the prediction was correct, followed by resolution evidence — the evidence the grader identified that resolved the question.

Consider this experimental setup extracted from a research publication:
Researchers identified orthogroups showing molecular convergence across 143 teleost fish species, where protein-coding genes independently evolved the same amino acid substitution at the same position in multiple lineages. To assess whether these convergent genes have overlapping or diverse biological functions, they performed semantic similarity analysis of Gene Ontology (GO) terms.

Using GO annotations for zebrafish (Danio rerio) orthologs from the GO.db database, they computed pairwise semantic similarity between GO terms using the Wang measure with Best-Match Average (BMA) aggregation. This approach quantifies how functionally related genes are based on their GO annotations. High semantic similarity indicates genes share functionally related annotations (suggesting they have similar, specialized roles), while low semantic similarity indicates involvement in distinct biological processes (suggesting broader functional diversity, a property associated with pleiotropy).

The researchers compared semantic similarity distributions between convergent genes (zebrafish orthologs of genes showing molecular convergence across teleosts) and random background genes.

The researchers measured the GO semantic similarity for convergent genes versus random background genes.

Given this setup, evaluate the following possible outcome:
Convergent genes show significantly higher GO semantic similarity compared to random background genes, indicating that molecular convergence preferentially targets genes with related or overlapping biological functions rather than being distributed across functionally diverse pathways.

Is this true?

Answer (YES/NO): NO